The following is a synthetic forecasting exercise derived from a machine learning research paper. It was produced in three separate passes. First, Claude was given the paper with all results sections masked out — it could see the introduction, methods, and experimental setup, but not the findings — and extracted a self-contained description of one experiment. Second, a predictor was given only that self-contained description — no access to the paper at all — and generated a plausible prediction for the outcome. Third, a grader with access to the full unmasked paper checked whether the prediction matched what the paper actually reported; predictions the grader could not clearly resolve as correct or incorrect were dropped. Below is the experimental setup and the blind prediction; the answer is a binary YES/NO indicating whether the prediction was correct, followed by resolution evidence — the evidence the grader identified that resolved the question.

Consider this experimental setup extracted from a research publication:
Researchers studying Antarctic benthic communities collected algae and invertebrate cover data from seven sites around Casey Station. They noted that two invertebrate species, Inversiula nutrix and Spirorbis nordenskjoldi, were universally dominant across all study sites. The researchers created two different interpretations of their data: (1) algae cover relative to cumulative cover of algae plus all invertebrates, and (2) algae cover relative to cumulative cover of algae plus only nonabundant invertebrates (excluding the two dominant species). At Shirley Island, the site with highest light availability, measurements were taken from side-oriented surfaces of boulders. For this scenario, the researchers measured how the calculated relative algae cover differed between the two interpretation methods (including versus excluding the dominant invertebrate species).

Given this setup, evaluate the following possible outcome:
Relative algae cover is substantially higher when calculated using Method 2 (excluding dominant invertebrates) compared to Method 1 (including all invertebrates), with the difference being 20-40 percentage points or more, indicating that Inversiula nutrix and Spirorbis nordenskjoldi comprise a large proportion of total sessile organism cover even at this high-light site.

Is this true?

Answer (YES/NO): YES